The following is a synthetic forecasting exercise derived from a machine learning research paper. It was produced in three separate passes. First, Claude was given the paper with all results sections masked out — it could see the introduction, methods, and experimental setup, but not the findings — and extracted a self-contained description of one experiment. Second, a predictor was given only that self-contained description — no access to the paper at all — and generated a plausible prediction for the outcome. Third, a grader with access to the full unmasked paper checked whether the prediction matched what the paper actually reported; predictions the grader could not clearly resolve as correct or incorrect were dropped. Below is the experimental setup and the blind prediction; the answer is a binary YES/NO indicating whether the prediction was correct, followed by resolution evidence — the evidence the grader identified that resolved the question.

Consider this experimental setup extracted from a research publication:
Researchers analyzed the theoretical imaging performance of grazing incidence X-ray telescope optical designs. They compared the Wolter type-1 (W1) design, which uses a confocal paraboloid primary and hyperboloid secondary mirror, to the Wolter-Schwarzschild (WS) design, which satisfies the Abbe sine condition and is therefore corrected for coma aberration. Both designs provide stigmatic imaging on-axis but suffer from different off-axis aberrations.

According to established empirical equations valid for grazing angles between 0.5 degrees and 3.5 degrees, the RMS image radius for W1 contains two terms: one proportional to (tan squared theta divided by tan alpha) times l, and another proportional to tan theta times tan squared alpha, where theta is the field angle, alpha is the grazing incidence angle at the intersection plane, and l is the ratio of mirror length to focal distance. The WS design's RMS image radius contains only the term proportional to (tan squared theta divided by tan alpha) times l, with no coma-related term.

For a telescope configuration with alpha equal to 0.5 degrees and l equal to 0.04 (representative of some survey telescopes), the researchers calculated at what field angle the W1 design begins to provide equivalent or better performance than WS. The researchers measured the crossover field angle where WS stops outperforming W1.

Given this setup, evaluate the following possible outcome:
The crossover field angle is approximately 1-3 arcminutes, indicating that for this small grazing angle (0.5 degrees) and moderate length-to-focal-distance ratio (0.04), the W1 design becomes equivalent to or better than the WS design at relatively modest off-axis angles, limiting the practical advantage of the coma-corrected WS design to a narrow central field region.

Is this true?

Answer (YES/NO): NO